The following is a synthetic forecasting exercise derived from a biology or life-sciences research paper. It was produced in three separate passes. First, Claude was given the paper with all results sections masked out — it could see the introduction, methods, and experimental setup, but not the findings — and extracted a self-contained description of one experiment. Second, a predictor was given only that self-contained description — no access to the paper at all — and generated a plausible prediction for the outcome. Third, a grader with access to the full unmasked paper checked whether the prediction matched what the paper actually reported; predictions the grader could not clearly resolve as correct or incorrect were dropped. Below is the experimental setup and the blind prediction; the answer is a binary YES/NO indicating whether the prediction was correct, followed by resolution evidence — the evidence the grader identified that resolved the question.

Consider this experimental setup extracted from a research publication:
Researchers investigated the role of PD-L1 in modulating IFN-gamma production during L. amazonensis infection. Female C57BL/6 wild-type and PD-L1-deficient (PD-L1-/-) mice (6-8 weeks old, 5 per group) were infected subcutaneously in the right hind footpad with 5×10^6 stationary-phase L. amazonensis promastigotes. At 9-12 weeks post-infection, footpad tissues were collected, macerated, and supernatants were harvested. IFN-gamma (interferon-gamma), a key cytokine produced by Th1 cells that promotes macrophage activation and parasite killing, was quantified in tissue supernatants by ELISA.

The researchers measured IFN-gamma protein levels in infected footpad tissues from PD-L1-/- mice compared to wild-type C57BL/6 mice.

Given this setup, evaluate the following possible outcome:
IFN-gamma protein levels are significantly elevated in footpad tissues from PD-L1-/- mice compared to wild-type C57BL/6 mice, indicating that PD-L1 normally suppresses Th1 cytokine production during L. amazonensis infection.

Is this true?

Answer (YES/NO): YES